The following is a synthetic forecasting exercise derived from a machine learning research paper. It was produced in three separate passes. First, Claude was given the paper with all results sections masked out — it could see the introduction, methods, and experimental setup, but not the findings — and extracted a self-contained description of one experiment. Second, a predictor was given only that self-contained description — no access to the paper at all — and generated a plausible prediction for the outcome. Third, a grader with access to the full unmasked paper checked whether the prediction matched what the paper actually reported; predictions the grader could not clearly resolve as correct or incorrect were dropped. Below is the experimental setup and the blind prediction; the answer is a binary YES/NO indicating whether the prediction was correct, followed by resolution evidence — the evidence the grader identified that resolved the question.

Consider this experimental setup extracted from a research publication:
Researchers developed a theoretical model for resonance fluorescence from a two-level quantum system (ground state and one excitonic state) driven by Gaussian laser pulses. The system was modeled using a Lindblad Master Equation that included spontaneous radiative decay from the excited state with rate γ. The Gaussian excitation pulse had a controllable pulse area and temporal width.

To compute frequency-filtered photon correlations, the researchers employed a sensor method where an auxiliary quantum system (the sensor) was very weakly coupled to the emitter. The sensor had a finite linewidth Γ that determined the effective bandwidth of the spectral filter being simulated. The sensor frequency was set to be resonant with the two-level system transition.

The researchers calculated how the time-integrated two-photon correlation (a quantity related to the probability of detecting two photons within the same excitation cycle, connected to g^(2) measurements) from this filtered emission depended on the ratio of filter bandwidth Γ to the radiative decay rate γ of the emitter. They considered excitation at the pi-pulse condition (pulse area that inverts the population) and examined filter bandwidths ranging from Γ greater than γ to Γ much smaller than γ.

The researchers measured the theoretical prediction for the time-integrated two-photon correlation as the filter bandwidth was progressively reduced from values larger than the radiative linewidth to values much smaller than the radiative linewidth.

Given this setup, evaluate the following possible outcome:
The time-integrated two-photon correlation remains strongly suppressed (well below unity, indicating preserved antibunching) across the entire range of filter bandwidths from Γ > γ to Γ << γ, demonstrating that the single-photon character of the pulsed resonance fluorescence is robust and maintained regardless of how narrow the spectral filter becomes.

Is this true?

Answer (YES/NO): NO